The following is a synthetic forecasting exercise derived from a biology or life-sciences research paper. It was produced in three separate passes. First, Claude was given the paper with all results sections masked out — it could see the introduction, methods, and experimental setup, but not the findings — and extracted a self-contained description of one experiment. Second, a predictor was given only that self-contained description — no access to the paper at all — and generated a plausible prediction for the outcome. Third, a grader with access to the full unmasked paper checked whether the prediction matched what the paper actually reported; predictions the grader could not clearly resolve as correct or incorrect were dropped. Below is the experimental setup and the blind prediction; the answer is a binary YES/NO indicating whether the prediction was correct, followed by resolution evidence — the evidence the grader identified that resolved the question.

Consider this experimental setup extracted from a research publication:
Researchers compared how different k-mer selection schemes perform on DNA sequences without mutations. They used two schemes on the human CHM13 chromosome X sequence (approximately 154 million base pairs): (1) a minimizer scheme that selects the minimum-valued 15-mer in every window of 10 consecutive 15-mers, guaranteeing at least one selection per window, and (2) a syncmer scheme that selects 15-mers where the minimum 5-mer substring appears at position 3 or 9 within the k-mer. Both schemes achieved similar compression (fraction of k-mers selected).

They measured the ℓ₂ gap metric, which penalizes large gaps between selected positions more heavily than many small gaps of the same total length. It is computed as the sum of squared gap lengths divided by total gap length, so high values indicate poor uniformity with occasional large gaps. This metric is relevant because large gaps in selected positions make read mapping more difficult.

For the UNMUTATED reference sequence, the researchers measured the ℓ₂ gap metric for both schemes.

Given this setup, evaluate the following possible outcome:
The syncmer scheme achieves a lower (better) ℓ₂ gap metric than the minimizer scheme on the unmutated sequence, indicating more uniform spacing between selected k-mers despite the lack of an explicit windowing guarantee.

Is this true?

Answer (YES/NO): NO